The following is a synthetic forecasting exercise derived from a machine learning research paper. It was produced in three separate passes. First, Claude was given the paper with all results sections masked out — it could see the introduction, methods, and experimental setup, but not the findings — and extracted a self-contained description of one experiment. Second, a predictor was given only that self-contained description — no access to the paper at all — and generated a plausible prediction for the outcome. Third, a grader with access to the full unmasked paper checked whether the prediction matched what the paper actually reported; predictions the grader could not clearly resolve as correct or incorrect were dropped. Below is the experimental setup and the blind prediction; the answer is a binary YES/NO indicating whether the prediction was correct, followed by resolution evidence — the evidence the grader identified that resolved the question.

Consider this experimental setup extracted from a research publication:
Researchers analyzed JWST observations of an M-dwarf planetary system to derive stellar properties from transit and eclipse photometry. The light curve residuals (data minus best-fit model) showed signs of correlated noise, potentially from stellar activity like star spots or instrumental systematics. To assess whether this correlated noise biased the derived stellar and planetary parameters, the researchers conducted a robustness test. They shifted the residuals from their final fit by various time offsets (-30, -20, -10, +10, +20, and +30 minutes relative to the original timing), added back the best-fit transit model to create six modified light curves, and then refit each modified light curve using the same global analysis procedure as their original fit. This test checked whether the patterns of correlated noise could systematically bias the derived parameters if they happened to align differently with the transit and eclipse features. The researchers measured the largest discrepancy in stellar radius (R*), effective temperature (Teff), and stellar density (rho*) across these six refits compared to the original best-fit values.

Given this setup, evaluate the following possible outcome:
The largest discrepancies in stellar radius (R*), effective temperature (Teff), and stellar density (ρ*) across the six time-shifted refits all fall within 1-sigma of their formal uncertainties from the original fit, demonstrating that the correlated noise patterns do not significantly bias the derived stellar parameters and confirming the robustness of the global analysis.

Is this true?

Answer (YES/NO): YES